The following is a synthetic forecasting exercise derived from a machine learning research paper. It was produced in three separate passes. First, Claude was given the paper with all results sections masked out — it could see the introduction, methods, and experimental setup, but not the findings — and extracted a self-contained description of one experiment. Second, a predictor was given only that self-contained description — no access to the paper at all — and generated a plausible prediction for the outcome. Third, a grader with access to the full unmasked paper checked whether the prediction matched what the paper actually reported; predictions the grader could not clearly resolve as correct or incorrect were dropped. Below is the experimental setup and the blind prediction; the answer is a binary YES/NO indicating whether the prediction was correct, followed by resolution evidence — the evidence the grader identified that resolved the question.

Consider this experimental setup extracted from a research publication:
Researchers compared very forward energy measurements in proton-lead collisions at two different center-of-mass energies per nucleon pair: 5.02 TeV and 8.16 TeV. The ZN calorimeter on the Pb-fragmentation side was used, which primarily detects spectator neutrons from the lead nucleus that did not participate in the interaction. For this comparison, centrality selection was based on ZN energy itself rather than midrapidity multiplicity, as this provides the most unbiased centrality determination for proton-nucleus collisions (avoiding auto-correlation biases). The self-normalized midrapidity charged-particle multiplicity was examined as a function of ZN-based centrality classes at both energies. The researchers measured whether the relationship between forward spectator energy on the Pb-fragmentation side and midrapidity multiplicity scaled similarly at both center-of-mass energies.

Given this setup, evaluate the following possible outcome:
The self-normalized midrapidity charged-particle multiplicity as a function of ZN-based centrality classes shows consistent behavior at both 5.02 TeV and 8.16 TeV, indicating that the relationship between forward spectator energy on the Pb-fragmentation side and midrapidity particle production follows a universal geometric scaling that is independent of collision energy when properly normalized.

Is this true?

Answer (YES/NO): YES